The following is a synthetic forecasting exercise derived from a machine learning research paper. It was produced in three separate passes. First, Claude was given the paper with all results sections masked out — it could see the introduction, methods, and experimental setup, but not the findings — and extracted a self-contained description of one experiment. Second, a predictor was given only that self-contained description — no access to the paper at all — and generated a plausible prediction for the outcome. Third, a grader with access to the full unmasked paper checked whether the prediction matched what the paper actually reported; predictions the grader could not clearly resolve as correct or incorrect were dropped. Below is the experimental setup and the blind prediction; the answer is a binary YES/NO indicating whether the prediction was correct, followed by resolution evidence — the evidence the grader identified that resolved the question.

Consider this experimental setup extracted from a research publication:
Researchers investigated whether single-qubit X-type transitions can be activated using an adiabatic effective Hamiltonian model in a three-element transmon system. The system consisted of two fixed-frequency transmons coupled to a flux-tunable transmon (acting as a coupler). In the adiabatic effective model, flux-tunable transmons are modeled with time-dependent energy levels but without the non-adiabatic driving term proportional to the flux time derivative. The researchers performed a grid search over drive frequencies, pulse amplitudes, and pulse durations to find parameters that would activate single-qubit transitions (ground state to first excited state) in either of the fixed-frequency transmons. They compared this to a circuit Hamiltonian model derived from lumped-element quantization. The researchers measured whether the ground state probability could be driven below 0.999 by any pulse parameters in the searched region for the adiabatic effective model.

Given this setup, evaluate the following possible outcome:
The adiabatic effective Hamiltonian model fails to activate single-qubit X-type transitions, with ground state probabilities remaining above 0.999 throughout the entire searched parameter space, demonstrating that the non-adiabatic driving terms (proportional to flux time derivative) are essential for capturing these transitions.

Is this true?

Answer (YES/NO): YES